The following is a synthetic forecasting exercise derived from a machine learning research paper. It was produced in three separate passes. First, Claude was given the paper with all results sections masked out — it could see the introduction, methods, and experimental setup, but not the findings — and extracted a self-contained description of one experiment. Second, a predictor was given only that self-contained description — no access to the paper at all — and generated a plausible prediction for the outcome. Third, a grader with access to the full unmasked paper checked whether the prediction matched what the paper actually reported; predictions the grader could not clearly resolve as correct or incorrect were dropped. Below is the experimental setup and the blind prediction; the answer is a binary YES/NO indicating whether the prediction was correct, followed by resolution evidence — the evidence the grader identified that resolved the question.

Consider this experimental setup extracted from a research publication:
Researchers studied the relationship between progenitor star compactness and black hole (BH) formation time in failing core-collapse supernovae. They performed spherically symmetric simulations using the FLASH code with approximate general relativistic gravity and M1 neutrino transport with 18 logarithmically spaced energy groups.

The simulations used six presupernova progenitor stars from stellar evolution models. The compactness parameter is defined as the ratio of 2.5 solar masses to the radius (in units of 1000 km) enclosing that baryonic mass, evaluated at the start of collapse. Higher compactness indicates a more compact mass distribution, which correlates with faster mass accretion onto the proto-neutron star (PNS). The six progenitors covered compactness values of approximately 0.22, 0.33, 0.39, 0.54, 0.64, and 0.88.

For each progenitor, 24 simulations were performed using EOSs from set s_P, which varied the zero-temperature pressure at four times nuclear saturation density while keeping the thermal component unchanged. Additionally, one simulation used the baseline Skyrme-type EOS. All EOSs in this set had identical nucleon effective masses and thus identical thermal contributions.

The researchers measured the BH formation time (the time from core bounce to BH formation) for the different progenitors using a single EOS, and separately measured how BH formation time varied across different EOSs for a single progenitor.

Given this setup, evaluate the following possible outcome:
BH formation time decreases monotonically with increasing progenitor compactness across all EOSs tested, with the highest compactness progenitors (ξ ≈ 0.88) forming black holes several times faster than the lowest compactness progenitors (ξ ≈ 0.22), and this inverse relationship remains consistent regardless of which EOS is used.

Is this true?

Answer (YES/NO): YES